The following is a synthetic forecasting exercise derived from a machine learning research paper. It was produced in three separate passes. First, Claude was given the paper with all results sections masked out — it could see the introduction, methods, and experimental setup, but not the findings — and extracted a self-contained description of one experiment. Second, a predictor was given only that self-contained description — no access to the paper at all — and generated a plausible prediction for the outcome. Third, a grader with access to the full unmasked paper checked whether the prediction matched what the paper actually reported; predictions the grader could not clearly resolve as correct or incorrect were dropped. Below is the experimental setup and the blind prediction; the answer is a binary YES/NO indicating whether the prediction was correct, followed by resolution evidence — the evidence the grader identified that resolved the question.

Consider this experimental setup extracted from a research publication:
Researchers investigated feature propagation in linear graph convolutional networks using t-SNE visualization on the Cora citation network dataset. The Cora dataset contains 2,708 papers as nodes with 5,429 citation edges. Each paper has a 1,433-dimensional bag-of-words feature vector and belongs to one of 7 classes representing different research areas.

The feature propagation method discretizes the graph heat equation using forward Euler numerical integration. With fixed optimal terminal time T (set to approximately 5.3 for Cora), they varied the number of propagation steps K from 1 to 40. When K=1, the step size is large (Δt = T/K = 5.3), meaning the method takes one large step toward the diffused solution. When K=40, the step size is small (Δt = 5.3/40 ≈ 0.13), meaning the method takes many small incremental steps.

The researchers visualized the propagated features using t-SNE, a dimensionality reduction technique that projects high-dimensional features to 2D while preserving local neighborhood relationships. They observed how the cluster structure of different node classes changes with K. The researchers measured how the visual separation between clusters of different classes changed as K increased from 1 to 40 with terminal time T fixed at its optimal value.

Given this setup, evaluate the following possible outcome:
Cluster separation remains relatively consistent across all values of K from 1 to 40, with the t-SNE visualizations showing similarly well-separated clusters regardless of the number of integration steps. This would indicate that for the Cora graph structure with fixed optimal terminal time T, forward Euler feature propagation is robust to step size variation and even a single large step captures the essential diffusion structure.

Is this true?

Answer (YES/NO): NO